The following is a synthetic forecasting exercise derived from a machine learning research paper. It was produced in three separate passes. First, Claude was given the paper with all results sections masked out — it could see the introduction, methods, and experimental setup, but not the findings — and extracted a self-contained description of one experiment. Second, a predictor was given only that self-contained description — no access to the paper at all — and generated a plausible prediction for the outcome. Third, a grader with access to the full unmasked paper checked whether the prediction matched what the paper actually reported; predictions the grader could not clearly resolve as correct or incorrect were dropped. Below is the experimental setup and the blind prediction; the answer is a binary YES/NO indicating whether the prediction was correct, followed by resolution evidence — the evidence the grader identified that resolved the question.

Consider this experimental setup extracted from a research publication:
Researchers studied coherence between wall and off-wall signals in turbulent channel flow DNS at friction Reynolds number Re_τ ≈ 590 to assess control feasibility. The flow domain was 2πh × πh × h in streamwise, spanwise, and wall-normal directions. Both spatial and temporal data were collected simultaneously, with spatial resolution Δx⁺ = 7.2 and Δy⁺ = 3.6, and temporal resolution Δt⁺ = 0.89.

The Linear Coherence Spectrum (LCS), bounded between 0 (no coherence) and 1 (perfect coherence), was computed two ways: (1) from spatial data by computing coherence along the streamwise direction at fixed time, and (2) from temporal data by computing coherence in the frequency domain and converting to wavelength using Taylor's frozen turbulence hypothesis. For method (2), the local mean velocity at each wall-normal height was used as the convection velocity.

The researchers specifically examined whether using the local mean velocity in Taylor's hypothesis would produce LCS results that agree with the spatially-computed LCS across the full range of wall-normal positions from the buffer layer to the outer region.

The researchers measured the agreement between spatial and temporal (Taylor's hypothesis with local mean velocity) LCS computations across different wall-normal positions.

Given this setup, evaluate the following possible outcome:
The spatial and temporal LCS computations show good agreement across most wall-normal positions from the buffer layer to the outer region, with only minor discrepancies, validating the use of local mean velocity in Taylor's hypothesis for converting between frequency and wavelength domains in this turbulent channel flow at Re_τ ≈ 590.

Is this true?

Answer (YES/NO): NO